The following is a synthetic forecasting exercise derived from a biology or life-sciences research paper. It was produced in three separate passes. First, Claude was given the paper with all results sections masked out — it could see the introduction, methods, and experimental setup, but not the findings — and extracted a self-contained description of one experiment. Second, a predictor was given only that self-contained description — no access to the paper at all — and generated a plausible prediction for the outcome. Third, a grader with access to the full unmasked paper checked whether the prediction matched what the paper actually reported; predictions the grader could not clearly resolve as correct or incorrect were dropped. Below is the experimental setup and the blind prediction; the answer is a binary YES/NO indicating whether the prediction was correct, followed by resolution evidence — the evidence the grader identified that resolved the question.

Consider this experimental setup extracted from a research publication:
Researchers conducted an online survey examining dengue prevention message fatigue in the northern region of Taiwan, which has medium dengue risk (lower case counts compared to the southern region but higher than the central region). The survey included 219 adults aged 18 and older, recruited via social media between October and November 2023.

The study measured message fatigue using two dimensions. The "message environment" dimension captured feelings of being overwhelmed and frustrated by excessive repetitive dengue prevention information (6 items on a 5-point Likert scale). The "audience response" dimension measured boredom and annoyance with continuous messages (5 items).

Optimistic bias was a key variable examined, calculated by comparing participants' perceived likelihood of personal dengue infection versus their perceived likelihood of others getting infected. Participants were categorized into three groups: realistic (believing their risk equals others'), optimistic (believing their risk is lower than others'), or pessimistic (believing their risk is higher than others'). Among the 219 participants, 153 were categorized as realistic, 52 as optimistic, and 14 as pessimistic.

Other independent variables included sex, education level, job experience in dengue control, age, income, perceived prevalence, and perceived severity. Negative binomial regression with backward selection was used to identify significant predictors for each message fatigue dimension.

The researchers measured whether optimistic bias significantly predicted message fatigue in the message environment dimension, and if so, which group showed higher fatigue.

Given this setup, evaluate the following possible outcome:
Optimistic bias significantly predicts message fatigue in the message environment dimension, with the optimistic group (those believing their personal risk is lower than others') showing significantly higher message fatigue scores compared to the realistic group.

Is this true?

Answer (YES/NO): YES